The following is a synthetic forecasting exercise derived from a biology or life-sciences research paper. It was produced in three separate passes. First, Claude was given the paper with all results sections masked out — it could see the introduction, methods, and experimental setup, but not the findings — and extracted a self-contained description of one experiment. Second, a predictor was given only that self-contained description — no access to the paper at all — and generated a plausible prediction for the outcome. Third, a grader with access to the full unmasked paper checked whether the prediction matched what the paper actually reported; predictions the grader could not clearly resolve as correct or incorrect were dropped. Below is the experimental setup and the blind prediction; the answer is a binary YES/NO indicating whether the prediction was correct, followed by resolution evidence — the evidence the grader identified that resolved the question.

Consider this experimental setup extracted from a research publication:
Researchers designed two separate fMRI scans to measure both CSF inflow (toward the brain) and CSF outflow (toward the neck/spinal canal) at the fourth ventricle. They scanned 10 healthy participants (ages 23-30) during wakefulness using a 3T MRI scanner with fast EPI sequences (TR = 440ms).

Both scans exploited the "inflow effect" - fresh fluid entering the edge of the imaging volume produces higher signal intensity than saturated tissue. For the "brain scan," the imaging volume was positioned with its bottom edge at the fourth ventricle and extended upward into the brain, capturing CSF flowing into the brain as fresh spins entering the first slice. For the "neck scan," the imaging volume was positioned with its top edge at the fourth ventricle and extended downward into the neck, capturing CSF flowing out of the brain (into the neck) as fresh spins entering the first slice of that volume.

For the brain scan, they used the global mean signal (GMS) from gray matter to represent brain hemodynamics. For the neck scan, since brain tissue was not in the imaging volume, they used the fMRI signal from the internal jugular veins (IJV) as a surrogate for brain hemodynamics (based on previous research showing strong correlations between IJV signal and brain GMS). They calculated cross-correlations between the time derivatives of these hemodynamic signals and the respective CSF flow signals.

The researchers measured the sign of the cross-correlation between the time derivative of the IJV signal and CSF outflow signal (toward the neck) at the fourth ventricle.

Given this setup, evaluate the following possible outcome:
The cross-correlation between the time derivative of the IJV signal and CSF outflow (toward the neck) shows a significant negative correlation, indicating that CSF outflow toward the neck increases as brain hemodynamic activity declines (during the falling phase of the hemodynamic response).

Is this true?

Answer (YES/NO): NO